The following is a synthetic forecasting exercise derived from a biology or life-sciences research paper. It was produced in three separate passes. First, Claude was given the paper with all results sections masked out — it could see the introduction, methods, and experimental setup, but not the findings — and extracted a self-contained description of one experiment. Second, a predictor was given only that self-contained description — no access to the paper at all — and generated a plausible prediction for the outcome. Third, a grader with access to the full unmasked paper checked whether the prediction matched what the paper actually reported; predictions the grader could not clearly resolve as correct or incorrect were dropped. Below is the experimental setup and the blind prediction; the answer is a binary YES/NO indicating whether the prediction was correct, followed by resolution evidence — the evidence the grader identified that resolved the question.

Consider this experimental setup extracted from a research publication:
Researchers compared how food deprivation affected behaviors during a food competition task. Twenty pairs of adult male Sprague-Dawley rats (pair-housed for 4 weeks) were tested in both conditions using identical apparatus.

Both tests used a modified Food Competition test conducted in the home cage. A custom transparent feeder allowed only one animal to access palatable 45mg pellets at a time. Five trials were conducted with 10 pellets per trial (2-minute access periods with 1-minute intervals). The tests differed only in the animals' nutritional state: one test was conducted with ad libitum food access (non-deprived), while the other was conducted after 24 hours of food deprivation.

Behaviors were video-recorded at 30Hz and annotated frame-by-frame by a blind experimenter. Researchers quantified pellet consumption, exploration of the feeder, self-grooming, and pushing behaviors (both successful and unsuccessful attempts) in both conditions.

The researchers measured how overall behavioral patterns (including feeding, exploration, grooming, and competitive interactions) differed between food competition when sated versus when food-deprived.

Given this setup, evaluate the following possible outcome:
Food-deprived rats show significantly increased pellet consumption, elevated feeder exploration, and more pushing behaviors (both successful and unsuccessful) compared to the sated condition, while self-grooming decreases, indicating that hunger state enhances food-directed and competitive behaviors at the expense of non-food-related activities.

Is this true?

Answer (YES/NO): NO